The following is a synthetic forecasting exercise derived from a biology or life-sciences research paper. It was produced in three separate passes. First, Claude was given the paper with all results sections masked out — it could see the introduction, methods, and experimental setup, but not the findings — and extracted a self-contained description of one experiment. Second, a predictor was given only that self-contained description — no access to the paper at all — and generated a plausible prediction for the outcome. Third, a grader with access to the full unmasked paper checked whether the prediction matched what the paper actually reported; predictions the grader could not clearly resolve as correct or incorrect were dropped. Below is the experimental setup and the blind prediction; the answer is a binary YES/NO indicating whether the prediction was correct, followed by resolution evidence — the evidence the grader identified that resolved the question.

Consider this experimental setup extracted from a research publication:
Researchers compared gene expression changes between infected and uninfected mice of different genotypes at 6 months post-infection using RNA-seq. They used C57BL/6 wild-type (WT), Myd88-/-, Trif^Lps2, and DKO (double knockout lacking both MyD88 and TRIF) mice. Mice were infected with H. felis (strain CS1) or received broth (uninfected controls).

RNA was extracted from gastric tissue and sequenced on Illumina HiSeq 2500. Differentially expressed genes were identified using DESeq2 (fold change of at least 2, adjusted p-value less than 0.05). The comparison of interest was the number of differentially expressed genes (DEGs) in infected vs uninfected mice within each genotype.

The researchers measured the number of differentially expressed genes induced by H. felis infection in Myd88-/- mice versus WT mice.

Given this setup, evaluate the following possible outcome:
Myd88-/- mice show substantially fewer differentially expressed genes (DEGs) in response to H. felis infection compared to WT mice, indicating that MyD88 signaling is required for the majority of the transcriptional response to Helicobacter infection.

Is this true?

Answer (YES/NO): NO